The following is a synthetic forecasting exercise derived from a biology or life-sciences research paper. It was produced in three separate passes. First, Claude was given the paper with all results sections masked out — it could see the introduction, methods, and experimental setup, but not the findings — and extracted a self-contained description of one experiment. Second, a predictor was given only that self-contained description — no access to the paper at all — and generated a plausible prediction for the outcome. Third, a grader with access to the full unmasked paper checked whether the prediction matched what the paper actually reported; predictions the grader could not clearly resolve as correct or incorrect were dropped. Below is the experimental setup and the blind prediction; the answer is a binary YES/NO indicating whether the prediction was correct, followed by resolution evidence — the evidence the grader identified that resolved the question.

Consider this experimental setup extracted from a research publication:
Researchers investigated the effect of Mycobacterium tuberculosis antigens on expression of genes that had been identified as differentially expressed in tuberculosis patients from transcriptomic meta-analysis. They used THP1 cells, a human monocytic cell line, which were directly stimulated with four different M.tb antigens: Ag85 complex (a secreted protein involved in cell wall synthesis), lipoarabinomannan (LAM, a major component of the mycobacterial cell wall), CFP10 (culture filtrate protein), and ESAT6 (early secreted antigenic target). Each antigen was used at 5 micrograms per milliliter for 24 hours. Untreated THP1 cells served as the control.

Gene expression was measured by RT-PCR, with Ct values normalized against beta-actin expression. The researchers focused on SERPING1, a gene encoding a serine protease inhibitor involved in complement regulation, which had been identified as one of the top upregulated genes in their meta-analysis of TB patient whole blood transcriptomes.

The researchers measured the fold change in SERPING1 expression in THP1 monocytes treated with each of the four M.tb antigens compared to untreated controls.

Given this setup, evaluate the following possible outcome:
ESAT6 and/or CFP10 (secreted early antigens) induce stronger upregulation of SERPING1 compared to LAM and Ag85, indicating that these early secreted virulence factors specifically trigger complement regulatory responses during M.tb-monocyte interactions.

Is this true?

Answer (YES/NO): YES